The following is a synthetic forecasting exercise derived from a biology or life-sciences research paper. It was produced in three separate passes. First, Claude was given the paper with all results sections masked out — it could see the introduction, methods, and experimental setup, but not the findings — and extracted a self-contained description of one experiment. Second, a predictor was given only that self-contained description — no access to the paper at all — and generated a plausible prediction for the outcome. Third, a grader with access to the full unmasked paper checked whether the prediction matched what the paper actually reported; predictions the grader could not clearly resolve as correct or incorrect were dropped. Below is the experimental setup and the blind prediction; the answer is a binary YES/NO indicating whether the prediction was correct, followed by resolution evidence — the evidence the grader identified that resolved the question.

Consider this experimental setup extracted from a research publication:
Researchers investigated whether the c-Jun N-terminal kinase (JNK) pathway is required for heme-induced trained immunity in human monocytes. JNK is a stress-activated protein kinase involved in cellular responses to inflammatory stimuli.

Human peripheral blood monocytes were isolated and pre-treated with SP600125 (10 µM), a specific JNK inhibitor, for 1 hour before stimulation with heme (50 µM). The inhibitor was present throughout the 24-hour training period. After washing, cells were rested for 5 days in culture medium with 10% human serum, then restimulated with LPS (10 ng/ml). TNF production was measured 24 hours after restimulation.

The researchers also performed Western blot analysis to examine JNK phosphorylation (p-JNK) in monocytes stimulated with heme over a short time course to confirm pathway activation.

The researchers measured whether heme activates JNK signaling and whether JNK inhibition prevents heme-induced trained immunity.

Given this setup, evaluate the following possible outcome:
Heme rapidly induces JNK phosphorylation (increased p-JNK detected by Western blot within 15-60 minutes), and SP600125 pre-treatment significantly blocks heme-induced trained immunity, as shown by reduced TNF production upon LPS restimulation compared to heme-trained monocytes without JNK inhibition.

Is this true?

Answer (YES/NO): YES